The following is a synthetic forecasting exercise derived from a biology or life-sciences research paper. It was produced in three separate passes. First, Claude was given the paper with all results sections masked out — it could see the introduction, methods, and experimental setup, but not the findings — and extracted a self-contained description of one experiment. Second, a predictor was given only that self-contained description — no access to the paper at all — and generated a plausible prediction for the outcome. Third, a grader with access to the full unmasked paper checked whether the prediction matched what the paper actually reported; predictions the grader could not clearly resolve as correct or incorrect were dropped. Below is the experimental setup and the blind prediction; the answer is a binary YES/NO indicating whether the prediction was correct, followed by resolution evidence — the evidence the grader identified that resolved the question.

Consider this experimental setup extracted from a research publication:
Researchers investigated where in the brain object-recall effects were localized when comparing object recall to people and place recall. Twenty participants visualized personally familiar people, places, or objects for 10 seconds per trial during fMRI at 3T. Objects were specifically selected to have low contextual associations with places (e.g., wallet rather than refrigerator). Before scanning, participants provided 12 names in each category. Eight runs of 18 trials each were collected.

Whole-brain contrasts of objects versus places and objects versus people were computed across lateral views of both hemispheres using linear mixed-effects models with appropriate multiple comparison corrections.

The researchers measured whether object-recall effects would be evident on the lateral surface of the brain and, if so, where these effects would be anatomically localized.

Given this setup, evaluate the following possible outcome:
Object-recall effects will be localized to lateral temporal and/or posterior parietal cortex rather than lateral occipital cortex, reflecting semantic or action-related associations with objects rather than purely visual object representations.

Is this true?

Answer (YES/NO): YES